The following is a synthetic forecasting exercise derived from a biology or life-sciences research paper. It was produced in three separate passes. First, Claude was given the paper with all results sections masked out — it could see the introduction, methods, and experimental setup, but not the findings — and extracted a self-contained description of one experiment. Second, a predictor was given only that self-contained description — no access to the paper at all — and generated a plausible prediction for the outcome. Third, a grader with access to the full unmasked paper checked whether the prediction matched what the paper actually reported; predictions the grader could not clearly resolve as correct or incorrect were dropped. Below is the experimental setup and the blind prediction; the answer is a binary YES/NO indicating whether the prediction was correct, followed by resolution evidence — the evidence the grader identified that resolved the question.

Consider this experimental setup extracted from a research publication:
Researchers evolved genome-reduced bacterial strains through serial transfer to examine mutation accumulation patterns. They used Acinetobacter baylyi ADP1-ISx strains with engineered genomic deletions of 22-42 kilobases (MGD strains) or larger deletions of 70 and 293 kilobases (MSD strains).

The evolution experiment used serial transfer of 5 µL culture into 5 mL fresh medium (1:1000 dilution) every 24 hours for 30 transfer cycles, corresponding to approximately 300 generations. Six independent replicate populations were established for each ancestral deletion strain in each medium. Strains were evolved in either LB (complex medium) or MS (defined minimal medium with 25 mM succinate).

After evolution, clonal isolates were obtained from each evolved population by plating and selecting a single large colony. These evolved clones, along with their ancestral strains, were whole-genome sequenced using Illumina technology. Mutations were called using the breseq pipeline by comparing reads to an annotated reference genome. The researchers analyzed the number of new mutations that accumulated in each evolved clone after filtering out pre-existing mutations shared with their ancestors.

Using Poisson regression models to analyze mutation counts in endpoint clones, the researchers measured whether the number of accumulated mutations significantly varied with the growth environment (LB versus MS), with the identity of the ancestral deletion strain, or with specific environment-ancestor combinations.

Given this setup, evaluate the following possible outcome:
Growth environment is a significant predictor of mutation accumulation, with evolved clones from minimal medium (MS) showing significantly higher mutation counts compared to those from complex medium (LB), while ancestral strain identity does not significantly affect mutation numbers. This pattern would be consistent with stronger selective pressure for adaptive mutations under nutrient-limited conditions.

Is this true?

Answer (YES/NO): NO